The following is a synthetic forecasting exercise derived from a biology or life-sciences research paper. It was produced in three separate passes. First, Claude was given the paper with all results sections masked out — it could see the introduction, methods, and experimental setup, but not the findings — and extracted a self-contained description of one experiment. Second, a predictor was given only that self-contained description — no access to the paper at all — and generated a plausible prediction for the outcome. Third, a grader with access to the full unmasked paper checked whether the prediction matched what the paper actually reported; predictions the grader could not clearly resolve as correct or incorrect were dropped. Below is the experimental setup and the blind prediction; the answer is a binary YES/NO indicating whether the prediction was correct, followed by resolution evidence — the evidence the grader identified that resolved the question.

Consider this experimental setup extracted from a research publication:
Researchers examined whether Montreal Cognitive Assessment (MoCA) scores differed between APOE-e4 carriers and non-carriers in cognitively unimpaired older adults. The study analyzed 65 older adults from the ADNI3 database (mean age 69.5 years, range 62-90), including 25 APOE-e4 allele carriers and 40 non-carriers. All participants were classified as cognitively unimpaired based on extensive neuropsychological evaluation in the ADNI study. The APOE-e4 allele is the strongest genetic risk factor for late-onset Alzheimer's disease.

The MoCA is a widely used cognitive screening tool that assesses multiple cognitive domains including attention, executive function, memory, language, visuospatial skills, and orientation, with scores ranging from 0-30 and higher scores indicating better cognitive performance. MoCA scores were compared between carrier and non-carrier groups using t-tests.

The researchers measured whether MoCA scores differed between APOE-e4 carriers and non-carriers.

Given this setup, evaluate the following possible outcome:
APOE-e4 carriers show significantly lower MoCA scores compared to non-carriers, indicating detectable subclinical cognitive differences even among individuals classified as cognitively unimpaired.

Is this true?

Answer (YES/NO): NO